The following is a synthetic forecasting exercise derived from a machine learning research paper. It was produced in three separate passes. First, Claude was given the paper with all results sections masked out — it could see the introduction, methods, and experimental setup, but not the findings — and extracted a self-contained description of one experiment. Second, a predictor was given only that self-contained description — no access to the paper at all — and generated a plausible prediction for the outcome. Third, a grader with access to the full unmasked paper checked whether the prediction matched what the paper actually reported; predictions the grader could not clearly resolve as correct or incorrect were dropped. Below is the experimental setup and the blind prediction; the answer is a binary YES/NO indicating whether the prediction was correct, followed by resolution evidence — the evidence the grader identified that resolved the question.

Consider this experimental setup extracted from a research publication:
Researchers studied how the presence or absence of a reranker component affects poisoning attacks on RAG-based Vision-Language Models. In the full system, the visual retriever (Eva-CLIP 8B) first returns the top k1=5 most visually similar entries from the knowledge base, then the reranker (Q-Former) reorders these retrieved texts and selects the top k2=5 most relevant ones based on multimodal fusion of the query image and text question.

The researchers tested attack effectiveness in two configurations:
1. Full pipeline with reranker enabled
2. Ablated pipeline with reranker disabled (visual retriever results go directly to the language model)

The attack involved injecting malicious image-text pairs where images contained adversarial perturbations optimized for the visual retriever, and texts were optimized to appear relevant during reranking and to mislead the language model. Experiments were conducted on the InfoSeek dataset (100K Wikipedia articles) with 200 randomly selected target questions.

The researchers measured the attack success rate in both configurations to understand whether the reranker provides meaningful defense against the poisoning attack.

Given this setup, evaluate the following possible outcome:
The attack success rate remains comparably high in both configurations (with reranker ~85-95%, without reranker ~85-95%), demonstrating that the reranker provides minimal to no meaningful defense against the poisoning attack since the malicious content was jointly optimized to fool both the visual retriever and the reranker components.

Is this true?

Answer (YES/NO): NO